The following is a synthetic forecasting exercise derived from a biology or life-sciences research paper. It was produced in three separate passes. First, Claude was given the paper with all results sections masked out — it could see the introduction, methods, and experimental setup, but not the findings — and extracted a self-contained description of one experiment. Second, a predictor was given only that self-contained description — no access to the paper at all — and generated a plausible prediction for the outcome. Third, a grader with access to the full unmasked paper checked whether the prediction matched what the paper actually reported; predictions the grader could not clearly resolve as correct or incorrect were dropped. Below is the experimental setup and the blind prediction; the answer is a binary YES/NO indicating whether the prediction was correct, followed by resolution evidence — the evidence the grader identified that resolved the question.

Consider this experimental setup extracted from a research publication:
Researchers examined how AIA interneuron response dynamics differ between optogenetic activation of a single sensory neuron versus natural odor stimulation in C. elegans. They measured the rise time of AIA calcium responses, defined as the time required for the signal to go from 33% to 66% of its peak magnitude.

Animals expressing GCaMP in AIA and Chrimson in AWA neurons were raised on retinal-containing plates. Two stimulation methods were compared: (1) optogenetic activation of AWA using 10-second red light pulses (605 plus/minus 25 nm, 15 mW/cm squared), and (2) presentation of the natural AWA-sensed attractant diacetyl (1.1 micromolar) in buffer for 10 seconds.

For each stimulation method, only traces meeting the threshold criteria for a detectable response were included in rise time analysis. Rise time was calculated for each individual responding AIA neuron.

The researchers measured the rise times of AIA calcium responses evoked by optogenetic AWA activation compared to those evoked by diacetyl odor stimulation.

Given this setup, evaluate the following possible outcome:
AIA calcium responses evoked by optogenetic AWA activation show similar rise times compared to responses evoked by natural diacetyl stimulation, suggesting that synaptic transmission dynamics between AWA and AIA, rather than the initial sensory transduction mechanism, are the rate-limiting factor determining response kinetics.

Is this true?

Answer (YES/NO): YES